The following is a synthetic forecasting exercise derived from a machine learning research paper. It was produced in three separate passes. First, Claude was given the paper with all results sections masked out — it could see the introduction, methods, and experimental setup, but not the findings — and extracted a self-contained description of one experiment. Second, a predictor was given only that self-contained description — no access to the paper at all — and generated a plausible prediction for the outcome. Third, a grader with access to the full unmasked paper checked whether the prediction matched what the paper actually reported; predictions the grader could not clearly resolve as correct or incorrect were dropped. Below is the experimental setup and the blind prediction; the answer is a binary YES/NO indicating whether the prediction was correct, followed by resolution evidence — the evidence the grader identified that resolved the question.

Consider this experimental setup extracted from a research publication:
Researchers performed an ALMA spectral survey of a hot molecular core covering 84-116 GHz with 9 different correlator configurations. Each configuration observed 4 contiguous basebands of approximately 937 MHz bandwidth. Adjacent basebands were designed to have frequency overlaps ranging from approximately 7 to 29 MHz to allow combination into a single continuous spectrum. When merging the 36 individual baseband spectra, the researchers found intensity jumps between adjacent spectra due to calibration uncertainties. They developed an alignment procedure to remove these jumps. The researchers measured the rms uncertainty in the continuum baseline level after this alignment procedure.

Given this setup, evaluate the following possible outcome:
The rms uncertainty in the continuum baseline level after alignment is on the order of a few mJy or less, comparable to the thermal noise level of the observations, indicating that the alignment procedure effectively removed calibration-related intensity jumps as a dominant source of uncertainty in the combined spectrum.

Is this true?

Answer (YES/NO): NO